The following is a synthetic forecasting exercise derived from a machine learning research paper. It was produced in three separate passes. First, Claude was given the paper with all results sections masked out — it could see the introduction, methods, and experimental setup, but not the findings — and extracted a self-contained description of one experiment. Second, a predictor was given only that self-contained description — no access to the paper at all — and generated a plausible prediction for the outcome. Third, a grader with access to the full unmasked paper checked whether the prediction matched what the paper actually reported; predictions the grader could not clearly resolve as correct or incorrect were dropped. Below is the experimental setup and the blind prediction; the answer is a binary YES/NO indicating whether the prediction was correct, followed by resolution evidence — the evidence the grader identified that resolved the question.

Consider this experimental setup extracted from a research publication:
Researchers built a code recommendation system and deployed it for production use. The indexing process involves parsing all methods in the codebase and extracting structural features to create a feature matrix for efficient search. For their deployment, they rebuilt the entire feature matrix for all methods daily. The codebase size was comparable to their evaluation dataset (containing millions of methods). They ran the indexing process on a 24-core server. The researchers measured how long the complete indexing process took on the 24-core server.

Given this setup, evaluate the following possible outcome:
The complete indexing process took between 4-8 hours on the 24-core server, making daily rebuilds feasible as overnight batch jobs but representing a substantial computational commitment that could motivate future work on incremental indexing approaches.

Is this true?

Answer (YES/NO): NO